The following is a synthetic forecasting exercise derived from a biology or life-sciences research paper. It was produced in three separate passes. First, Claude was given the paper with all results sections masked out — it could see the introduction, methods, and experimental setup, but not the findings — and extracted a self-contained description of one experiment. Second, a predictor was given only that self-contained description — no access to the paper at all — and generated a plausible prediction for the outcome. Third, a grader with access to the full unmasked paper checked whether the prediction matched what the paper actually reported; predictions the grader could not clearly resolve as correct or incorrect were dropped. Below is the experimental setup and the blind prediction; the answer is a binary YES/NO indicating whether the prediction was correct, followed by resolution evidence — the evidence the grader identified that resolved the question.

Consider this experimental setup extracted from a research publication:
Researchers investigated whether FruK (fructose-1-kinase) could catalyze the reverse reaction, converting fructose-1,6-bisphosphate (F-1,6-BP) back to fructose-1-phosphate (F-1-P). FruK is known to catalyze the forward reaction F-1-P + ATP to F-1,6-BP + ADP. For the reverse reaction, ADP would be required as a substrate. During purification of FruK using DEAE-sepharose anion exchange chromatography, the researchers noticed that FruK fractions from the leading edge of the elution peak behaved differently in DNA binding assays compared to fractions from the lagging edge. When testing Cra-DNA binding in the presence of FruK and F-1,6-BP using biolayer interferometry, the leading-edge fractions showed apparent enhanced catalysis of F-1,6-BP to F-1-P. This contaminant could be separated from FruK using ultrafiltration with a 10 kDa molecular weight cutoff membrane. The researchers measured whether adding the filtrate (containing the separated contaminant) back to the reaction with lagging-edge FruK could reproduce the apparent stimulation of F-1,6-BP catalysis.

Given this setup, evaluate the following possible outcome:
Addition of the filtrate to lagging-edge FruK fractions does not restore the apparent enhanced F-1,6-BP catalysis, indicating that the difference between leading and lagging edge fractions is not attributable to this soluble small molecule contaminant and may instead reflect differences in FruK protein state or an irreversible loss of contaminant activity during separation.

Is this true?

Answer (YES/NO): NO